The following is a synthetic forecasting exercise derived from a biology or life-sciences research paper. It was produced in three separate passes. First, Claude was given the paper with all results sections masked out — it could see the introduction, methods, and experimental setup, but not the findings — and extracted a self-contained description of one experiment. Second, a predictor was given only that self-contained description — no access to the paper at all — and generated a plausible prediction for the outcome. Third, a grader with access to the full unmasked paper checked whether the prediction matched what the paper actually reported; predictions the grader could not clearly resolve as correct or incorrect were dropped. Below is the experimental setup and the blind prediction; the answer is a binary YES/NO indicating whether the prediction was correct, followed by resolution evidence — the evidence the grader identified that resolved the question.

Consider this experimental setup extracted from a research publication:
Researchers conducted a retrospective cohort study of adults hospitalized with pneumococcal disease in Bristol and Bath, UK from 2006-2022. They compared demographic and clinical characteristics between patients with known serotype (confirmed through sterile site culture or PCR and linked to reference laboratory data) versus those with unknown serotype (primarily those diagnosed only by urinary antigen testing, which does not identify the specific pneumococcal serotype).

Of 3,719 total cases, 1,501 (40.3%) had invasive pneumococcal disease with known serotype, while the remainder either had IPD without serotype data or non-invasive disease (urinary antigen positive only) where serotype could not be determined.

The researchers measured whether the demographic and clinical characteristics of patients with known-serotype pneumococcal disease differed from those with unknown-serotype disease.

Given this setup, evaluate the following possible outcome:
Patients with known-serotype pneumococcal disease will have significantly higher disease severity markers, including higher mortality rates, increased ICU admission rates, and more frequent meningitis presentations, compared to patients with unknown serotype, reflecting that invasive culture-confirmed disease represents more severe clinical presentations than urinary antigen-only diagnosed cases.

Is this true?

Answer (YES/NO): NO